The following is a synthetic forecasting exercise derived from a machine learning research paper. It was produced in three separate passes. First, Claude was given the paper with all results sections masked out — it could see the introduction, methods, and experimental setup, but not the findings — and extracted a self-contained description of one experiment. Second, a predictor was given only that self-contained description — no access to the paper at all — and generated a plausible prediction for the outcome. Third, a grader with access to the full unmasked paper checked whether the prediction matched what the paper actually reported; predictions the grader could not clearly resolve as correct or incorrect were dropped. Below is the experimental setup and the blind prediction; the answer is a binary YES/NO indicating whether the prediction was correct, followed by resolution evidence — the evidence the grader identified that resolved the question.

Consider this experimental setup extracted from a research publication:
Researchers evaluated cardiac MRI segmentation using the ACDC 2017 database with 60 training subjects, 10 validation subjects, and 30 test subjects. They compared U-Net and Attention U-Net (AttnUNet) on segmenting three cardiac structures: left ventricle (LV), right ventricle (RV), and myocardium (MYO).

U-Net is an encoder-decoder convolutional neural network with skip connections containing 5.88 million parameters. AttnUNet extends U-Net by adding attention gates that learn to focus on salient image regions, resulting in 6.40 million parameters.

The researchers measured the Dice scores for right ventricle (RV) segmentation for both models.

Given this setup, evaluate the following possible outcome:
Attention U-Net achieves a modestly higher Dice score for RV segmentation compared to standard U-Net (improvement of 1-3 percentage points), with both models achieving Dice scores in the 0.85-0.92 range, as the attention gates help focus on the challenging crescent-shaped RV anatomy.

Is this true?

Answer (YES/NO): NO